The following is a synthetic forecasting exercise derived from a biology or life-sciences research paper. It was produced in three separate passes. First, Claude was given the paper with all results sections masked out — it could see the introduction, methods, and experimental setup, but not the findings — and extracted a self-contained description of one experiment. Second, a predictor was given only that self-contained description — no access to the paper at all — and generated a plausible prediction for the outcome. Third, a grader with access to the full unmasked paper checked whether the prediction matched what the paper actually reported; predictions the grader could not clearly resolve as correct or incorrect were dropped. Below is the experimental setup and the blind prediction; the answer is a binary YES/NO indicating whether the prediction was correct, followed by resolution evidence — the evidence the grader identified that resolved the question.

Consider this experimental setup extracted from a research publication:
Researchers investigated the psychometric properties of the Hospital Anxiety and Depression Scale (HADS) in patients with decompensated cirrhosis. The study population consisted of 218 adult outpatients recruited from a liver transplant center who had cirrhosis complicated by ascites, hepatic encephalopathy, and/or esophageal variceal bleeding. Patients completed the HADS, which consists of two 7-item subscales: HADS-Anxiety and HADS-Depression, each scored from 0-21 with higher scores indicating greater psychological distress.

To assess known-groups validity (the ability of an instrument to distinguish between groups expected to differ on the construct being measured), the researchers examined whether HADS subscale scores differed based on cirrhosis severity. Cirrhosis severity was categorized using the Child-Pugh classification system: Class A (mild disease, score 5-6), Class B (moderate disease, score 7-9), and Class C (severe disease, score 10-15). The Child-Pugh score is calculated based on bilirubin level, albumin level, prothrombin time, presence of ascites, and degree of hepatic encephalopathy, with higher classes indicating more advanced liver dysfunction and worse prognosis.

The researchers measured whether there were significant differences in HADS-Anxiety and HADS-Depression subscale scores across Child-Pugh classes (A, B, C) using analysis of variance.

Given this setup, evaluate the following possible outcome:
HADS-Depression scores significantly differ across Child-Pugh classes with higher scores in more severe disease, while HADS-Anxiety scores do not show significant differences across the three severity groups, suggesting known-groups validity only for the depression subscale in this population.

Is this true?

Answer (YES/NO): YES